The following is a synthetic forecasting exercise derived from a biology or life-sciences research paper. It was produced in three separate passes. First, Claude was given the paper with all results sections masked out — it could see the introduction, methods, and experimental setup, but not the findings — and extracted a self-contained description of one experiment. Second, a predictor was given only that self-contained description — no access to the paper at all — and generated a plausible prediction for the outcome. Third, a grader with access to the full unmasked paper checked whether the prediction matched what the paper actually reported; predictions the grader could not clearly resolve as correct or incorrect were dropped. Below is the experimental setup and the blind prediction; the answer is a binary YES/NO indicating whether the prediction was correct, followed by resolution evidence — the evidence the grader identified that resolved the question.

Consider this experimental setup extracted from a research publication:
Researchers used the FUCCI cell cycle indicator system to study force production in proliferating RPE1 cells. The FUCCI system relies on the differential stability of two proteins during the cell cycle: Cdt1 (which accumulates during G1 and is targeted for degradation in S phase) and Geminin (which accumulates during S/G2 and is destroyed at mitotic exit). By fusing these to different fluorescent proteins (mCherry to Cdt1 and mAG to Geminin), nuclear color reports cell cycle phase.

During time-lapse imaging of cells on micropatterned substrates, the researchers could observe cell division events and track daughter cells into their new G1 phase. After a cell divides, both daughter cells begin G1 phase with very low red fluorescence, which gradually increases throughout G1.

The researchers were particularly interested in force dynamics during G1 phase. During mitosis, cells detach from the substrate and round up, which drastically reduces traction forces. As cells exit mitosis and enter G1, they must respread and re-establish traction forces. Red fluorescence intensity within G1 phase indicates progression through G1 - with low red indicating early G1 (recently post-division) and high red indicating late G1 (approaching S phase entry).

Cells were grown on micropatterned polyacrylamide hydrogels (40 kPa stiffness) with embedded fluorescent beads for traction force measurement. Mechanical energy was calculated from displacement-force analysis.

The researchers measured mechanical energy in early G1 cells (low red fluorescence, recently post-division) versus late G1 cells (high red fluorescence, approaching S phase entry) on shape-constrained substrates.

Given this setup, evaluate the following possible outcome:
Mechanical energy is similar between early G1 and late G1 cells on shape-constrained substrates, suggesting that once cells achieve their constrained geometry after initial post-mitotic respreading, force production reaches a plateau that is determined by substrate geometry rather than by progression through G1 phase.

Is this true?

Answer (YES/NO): NO